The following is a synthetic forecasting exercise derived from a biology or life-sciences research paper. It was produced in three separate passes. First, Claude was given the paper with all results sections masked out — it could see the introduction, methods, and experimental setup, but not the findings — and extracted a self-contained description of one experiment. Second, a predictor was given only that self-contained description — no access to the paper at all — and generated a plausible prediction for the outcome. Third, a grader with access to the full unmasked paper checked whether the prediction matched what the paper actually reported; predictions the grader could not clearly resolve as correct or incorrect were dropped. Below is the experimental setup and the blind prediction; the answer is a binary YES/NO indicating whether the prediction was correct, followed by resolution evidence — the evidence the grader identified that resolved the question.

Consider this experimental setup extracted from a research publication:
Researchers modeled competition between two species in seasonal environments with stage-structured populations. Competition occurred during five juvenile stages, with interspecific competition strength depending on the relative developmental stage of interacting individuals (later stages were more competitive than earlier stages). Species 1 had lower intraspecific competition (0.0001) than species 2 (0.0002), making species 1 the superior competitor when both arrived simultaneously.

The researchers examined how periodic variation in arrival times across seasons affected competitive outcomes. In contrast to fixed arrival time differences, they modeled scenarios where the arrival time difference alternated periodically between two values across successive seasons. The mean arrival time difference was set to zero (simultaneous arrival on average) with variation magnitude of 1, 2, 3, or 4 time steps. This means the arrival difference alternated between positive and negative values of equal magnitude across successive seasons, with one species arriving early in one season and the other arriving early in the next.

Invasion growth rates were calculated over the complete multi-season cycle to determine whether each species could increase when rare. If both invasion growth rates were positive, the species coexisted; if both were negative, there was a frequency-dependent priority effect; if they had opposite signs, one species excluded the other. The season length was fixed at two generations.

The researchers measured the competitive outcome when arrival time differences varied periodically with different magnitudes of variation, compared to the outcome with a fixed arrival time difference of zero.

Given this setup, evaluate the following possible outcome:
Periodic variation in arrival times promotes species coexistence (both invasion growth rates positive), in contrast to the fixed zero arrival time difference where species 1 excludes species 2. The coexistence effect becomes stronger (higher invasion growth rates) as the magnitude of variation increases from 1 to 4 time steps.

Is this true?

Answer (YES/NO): NO